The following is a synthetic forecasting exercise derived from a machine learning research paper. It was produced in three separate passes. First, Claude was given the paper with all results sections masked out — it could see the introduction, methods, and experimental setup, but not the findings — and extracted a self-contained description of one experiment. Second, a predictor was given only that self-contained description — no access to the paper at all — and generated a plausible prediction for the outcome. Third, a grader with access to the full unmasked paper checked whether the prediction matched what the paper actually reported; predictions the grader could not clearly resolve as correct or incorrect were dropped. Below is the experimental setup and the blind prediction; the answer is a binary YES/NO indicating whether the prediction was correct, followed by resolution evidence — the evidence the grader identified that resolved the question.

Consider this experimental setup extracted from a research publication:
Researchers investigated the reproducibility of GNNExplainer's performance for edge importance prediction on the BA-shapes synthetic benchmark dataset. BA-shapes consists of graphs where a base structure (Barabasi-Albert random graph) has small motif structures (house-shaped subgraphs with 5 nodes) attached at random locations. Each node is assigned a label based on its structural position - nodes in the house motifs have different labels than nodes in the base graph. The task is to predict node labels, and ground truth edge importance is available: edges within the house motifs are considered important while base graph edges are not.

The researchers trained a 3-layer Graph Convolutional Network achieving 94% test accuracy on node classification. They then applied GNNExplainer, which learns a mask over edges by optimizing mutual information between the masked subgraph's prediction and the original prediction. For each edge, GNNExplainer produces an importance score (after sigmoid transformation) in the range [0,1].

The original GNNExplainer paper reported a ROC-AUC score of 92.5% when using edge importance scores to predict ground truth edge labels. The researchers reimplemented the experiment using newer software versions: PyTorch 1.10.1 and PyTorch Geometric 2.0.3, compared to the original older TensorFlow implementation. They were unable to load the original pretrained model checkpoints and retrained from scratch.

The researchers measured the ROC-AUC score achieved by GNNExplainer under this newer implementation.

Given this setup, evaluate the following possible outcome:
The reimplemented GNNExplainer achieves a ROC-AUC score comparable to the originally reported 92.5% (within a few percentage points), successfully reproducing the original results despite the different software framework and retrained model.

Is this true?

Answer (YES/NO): NO